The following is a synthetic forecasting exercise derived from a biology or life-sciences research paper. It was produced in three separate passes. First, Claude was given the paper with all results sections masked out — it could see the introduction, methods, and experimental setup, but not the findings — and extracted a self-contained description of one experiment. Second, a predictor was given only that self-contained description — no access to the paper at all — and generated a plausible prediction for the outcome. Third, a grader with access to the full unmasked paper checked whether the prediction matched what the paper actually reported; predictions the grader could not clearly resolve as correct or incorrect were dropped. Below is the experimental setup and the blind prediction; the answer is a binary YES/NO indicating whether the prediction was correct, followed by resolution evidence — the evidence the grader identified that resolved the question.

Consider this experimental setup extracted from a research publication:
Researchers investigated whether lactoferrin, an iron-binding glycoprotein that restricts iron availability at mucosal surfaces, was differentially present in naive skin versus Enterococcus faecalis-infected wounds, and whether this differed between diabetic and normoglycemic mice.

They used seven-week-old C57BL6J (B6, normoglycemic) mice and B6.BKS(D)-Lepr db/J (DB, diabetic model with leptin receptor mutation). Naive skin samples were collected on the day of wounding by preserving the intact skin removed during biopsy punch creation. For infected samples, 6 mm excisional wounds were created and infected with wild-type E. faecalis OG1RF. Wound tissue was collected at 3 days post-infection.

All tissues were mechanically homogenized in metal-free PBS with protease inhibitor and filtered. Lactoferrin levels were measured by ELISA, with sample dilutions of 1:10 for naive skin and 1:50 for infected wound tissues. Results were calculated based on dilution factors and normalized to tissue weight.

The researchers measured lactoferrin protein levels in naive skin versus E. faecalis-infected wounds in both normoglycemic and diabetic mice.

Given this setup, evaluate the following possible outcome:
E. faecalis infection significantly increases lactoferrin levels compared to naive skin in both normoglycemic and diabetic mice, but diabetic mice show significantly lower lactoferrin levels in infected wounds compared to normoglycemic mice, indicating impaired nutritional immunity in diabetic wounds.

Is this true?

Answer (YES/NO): NO